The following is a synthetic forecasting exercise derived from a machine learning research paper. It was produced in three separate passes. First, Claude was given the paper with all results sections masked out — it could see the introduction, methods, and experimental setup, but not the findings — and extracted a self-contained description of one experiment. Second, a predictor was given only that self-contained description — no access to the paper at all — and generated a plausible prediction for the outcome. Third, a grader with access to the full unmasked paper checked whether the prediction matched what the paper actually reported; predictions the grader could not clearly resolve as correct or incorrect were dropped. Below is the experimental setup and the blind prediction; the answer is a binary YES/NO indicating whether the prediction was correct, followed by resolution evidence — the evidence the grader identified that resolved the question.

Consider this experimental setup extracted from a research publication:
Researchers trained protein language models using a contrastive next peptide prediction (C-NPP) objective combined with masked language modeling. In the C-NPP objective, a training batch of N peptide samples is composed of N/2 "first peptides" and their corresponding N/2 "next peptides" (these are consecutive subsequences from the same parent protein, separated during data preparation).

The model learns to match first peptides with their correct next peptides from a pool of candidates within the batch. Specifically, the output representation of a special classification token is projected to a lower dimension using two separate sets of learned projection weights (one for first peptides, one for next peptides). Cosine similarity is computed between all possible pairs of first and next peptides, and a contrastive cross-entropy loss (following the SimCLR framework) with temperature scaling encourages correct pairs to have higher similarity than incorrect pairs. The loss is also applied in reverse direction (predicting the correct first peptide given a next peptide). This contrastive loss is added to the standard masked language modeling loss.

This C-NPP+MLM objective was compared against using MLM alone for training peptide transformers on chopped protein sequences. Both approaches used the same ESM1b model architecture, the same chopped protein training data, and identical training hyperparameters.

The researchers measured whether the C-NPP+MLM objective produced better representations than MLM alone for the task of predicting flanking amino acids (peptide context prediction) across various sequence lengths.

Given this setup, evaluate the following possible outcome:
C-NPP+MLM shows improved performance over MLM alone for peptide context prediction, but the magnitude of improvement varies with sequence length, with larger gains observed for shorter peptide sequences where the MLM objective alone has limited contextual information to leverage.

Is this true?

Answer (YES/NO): NO